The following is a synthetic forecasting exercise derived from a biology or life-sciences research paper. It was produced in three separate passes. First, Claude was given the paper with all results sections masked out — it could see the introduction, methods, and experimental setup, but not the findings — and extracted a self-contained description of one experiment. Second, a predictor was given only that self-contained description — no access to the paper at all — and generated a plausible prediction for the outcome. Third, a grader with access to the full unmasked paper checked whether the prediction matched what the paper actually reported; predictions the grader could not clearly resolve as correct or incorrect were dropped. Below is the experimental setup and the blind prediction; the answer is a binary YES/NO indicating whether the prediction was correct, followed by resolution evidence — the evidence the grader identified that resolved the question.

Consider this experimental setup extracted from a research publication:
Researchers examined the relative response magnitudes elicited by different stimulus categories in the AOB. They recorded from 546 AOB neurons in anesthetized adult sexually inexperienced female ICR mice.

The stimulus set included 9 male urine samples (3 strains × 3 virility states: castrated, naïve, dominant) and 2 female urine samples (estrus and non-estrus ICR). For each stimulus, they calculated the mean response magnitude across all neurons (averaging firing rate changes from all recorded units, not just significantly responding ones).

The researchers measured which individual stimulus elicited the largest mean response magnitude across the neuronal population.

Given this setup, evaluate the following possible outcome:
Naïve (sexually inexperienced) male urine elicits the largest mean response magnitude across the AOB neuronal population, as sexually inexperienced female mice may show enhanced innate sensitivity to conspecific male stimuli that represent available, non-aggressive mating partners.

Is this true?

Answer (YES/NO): NO